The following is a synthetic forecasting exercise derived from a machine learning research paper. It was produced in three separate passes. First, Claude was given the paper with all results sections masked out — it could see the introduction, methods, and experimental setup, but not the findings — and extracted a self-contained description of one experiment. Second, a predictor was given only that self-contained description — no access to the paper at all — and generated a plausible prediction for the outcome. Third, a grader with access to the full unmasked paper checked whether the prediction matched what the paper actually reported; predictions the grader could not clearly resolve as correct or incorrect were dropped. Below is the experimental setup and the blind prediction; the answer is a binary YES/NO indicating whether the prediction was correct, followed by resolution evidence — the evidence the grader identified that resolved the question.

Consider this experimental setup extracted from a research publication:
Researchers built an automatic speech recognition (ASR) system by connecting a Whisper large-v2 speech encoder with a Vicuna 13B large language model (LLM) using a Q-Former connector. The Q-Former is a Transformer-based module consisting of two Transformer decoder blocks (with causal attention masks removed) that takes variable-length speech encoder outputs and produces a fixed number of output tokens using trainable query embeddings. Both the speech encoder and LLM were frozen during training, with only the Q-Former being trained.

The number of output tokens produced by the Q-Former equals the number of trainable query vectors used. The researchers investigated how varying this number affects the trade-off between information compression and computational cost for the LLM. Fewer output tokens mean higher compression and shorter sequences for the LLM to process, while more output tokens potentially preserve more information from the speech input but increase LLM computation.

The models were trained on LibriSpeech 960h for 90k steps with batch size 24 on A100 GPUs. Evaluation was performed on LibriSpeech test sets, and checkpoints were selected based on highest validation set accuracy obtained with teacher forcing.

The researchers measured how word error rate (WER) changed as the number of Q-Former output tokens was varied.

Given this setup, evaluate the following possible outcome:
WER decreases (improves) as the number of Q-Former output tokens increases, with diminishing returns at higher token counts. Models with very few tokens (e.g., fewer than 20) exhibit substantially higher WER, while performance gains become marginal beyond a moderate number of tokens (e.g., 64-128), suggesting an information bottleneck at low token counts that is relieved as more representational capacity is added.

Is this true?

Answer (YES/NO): NO